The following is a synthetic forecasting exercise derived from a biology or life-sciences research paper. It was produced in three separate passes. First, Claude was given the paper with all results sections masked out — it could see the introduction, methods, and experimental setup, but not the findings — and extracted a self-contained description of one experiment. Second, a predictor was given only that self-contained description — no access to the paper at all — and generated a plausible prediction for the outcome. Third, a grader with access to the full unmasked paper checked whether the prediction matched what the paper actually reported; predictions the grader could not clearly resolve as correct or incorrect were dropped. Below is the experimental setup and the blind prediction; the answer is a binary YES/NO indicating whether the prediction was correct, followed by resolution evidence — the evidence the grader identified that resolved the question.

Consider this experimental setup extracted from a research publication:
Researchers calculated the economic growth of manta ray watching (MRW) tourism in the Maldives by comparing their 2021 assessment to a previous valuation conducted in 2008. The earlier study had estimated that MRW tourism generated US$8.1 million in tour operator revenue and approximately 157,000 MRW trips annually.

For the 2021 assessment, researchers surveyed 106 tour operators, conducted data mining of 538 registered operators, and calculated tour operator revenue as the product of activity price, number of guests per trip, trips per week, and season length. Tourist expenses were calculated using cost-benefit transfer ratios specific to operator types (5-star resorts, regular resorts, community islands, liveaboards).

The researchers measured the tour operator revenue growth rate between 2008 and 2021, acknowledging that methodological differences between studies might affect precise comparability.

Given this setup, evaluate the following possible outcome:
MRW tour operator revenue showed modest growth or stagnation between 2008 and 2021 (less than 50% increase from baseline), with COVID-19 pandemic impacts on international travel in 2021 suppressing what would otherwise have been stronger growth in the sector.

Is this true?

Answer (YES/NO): NO